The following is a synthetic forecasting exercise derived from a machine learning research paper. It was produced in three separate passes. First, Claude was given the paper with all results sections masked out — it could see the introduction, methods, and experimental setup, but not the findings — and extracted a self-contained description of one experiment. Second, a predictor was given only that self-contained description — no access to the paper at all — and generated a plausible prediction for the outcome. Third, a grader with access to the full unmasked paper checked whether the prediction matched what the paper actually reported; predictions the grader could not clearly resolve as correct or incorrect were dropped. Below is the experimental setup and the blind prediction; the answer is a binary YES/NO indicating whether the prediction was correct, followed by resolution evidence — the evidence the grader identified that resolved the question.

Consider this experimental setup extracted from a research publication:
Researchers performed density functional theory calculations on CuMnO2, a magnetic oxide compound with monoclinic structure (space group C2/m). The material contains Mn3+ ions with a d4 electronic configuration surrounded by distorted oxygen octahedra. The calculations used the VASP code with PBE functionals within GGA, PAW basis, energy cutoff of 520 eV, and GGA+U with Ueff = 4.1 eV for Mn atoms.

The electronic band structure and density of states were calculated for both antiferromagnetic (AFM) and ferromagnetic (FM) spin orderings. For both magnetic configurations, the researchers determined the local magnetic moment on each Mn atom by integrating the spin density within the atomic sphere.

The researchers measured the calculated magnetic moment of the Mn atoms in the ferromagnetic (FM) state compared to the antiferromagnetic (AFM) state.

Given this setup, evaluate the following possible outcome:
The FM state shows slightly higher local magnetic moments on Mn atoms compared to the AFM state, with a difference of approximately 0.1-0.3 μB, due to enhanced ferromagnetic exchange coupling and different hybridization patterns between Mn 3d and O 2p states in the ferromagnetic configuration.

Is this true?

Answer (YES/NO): YES